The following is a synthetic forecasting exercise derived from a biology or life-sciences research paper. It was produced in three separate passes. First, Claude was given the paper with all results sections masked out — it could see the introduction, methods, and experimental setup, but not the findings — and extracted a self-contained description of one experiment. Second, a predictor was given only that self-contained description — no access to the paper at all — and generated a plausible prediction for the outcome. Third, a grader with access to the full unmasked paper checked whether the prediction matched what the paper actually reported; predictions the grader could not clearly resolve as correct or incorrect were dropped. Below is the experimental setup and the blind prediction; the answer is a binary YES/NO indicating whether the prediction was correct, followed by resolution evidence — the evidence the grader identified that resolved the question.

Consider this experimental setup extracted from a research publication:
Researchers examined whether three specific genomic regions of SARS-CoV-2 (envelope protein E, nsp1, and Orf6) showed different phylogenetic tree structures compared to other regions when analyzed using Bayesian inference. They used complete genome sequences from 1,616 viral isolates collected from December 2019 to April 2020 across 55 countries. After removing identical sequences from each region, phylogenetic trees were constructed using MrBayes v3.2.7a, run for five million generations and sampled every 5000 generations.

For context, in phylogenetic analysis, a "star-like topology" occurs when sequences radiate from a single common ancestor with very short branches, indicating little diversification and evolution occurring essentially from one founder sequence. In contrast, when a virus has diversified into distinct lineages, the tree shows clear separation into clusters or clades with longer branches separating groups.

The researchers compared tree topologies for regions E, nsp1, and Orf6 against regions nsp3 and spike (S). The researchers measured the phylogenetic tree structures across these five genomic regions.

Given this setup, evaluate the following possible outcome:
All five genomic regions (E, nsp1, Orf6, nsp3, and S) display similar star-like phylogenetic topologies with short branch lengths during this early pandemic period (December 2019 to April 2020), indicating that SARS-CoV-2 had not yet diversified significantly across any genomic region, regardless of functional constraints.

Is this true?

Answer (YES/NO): NO